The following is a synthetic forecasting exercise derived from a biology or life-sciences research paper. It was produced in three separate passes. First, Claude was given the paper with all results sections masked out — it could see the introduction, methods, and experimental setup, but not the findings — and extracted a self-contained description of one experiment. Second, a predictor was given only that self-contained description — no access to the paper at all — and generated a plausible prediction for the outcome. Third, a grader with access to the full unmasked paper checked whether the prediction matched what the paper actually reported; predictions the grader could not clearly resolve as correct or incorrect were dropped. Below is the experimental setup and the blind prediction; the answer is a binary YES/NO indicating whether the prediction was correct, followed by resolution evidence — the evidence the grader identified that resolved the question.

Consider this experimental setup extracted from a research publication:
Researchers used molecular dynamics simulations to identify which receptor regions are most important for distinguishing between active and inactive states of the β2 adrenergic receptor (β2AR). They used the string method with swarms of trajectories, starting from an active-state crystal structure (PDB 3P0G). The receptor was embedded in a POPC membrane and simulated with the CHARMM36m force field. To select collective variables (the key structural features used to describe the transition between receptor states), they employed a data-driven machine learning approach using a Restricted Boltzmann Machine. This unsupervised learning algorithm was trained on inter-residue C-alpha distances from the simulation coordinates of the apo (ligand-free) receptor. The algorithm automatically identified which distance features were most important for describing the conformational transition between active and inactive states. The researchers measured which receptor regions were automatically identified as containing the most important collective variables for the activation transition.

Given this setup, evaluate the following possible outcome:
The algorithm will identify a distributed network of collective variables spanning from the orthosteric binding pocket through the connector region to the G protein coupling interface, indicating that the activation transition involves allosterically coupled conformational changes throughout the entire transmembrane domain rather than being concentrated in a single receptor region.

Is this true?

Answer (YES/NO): YES